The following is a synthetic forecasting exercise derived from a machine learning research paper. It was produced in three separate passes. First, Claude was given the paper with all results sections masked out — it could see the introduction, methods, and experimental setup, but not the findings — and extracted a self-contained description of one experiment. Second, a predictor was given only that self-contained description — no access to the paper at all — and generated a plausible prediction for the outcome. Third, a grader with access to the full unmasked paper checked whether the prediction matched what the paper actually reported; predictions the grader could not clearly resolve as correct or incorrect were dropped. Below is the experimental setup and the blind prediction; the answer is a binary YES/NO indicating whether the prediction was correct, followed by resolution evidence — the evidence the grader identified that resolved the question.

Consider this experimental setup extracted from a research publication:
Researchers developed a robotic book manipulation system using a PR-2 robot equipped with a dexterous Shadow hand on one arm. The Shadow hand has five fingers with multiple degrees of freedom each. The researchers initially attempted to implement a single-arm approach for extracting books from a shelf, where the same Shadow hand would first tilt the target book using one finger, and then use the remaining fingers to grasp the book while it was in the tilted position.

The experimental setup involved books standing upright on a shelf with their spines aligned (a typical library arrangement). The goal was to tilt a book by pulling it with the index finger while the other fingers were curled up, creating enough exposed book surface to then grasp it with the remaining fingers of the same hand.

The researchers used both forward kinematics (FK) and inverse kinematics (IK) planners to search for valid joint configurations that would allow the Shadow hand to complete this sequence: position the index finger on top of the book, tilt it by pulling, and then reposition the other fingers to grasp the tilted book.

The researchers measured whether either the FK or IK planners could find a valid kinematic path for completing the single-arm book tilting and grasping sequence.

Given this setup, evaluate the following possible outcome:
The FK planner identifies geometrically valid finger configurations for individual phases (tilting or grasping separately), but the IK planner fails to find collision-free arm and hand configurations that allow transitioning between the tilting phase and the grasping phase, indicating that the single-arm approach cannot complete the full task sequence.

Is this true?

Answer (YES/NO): NO